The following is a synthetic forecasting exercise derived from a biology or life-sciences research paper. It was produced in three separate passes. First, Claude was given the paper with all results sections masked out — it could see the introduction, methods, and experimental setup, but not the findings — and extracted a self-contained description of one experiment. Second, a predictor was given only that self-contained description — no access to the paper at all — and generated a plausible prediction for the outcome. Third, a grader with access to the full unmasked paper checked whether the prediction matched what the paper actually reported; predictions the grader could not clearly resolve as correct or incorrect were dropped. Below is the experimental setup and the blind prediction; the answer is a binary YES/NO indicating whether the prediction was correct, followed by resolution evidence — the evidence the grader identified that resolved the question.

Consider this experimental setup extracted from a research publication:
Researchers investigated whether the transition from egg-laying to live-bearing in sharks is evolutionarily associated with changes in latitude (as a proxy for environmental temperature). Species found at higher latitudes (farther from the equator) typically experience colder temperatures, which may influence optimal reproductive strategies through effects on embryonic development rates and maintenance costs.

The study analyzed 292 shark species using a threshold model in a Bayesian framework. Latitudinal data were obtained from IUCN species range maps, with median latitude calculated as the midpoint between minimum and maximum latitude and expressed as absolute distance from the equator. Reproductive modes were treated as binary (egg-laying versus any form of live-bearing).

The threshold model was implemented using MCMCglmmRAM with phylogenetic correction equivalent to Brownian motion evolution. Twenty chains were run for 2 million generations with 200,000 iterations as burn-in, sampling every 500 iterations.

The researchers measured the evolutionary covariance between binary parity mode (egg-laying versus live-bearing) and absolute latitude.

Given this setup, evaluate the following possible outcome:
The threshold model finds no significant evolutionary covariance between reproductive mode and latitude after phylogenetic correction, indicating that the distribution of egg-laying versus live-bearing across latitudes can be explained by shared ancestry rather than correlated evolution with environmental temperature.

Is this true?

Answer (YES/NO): NO